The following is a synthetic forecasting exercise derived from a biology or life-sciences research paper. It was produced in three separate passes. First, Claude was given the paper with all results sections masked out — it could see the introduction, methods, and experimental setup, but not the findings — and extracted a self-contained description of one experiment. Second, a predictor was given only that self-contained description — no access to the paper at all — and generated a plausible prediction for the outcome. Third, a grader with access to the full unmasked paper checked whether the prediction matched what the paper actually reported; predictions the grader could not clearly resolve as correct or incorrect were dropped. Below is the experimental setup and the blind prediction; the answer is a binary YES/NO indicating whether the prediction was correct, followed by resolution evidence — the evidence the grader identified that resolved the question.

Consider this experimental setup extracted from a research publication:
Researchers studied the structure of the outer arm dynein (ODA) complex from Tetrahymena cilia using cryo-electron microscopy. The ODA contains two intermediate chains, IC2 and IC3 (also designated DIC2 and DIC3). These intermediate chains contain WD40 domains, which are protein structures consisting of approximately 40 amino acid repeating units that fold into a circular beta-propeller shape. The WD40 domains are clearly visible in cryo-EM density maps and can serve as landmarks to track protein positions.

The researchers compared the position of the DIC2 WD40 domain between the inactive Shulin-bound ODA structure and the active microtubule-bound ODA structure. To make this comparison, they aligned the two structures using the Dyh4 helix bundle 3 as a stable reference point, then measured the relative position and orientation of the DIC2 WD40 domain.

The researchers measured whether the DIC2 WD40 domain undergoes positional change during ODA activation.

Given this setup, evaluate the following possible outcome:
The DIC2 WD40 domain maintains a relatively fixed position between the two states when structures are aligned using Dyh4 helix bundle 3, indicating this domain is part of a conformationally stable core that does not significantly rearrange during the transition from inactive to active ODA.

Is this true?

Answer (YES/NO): NO